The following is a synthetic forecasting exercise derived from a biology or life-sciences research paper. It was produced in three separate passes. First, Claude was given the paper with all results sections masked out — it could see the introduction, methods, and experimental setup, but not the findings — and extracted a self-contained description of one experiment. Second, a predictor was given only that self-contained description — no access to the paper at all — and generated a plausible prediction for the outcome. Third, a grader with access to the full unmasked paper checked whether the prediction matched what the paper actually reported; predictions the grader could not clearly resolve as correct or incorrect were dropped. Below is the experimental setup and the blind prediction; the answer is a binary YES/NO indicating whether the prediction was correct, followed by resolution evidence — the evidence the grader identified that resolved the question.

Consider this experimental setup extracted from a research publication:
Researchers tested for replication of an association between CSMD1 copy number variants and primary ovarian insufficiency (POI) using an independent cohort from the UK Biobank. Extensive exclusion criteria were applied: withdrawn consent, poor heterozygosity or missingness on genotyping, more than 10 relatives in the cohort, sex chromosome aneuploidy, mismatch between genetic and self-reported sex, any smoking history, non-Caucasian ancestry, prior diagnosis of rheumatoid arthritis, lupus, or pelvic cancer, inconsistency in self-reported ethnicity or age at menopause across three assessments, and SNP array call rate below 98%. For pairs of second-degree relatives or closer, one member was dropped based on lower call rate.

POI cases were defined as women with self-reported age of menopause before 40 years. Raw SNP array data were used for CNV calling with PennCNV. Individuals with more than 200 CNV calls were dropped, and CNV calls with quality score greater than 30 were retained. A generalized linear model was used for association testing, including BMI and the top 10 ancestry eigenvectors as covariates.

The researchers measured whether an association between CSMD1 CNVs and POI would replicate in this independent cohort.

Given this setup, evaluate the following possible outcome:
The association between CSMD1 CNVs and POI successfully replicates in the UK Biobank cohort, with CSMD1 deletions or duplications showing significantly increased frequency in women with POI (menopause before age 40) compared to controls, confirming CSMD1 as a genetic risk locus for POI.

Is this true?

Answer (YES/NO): YES